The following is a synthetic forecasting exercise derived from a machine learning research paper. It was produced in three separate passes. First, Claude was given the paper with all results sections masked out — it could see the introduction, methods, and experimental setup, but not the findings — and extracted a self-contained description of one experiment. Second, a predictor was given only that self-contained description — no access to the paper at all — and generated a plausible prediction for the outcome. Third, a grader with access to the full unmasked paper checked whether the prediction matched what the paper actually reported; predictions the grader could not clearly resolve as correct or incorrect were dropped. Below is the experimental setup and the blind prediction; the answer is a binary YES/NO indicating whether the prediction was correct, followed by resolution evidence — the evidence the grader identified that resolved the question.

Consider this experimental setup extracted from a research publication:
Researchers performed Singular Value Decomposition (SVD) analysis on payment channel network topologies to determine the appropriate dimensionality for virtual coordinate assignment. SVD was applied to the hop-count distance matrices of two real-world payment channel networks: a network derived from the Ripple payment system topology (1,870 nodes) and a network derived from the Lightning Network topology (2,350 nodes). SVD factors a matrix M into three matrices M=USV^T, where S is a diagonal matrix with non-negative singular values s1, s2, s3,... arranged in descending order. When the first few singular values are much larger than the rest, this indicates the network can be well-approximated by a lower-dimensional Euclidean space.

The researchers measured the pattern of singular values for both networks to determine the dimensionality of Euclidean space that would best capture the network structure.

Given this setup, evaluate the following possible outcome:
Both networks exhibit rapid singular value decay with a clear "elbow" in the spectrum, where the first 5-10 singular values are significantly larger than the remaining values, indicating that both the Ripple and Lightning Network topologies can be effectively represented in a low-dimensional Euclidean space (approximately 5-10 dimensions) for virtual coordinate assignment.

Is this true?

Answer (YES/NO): NO